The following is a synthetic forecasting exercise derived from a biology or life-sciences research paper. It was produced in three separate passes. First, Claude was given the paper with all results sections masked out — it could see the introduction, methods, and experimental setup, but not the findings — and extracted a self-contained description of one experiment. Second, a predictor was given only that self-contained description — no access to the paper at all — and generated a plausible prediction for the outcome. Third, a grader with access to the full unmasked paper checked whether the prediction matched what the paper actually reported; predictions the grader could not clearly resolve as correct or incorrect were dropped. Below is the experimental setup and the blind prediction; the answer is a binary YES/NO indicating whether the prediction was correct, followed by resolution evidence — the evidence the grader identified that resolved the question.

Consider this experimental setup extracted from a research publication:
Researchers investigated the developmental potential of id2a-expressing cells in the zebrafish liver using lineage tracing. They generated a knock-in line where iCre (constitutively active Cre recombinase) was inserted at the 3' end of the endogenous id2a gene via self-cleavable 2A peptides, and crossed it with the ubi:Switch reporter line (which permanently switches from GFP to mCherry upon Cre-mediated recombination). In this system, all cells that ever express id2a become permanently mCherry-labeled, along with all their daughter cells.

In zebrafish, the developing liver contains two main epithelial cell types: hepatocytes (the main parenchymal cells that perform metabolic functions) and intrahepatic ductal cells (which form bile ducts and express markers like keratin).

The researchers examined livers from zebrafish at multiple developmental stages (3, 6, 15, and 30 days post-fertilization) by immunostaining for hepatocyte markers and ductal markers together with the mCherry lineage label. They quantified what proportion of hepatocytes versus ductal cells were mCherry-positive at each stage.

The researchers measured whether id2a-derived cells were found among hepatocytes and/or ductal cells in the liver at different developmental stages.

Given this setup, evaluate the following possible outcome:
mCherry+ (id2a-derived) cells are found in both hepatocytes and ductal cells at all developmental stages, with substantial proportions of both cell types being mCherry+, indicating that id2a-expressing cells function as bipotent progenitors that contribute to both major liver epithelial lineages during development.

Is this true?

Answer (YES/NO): YES